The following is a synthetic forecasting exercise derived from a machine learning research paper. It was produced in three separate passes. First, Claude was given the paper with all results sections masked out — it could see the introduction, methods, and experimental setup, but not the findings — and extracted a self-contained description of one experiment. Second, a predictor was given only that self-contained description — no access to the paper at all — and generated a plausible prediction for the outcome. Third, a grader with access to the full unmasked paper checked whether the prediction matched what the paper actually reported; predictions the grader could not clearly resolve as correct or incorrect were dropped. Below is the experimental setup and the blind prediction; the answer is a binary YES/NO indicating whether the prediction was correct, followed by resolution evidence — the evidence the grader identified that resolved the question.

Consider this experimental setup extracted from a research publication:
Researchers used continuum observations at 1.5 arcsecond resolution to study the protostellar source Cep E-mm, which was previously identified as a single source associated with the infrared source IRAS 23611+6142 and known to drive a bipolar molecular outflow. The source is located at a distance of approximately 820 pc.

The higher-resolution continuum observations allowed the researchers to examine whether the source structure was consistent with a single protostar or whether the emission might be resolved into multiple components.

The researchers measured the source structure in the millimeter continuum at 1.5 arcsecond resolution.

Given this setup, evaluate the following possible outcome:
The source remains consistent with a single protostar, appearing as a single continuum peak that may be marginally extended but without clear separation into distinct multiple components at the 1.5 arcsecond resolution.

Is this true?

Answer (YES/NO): NO